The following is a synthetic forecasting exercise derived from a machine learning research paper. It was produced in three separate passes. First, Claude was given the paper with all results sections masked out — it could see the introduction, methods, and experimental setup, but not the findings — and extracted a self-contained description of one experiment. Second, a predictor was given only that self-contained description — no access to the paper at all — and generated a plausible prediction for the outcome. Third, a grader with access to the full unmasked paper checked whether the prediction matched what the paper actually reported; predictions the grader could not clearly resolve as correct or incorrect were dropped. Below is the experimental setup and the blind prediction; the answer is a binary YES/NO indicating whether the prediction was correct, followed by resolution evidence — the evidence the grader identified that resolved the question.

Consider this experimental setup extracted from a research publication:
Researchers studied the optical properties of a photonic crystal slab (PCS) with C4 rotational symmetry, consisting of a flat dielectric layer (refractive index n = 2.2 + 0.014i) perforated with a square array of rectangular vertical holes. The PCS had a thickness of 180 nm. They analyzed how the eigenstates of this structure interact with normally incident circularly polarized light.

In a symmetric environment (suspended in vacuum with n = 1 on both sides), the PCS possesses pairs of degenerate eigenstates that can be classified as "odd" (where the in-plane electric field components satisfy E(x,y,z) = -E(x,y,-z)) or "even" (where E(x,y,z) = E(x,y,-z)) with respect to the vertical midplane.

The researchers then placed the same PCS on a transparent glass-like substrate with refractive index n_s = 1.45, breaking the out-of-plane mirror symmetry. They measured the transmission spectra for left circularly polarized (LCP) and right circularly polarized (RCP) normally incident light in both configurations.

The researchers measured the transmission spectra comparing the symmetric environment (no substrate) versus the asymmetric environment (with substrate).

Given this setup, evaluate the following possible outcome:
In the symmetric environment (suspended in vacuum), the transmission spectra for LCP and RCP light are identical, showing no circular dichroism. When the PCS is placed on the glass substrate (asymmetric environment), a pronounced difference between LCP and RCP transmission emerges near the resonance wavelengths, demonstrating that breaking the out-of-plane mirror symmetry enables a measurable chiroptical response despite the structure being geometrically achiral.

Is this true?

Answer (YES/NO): YES